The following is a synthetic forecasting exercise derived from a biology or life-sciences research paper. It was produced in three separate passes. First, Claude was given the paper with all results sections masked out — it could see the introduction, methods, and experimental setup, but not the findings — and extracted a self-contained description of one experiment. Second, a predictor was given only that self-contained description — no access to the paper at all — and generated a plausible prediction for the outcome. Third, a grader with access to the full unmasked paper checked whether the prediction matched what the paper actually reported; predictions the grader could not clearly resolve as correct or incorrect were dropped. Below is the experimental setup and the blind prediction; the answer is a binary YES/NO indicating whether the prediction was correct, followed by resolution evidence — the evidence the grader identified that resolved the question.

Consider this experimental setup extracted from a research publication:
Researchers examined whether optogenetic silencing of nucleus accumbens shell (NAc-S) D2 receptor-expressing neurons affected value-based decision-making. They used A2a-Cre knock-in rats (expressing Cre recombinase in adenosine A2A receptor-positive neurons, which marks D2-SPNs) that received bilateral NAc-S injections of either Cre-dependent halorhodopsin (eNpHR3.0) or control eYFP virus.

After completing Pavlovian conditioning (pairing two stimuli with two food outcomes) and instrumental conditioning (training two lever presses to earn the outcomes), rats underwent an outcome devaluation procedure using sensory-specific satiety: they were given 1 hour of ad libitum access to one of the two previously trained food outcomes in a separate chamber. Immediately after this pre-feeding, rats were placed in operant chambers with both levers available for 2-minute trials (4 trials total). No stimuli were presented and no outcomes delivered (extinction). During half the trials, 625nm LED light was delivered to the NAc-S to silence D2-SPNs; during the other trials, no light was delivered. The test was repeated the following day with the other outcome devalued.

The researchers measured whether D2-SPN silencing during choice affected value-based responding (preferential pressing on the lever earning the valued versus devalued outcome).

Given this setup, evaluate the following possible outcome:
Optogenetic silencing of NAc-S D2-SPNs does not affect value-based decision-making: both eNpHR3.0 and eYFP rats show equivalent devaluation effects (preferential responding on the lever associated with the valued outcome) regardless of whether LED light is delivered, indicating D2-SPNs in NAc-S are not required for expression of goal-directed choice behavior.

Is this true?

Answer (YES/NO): YES